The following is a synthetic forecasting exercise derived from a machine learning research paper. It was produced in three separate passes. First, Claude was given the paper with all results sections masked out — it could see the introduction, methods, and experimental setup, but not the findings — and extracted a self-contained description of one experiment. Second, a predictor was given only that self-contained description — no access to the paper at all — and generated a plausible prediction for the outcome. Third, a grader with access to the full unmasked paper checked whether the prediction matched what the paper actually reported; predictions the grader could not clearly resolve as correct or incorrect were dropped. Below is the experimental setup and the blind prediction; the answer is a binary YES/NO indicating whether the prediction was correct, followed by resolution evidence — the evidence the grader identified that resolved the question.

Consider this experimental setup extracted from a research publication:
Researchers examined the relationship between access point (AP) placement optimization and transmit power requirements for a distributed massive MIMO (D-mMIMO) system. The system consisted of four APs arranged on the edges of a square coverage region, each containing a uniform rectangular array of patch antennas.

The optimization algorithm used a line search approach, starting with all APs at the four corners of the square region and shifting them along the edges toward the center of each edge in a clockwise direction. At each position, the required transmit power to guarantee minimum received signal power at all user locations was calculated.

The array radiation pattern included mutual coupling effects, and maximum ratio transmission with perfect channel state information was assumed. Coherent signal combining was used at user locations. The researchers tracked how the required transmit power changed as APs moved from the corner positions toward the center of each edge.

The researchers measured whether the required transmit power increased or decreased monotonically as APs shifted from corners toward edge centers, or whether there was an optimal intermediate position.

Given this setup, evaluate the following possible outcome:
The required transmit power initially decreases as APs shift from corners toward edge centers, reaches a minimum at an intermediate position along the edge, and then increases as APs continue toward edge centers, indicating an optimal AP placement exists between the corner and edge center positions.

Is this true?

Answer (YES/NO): YES